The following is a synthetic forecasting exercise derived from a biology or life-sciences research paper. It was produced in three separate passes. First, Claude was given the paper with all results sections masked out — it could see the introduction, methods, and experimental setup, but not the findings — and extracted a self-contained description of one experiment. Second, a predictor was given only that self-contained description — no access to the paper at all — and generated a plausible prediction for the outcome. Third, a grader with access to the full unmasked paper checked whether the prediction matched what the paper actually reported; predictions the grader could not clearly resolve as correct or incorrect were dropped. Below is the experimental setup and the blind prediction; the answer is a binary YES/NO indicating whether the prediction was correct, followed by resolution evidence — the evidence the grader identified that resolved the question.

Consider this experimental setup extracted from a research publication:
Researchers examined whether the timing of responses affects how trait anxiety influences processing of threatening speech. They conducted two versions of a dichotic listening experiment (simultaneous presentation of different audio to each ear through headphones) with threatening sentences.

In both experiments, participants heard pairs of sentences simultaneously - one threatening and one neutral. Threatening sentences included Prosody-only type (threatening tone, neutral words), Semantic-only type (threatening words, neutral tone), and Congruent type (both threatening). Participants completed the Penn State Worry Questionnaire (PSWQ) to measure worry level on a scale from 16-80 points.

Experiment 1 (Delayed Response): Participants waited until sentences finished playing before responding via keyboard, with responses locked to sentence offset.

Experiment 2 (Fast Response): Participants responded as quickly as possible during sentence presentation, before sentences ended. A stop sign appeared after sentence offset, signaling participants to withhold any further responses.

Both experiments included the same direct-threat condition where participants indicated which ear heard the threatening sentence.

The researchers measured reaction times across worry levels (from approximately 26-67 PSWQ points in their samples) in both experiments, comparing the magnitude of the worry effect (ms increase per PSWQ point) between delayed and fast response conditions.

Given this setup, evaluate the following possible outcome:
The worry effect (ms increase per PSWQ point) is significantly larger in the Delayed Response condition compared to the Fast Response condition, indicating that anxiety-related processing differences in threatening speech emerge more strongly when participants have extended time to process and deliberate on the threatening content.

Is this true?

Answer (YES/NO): NO